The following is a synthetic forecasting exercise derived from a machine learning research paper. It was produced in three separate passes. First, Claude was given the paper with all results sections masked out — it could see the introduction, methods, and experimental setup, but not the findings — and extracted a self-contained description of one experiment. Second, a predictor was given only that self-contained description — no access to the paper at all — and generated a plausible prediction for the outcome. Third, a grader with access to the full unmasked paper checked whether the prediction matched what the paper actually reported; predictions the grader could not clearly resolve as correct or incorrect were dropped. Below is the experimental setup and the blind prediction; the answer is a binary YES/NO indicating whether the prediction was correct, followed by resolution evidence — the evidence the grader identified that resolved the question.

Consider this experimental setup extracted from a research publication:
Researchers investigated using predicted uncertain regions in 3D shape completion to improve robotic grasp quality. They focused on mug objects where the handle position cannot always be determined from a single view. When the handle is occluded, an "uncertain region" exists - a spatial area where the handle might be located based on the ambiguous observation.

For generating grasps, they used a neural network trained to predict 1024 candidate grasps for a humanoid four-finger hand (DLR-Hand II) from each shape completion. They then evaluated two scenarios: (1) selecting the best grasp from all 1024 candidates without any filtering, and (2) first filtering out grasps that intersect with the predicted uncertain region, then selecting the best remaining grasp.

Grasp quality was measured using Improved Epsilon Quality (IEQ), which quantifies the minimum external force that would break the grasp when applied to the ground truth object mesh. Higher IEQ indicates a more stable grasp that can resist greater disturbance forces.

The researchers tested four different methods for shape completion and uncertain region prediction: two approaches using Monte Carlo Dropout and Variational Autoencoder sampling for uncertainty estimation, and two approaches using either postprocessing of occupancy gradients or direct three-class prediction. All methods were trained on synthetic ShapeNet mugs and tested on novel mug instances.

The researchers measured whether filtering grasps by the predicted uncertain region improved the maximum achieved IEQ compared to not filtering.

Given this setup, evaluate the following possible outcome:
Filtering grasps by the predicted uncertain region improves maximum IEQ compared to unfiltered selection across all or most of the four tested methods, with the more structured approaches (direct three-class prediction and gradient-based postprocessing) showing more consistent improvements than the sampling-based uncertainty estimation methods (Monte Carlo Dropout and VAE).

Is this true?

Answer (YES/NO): YES